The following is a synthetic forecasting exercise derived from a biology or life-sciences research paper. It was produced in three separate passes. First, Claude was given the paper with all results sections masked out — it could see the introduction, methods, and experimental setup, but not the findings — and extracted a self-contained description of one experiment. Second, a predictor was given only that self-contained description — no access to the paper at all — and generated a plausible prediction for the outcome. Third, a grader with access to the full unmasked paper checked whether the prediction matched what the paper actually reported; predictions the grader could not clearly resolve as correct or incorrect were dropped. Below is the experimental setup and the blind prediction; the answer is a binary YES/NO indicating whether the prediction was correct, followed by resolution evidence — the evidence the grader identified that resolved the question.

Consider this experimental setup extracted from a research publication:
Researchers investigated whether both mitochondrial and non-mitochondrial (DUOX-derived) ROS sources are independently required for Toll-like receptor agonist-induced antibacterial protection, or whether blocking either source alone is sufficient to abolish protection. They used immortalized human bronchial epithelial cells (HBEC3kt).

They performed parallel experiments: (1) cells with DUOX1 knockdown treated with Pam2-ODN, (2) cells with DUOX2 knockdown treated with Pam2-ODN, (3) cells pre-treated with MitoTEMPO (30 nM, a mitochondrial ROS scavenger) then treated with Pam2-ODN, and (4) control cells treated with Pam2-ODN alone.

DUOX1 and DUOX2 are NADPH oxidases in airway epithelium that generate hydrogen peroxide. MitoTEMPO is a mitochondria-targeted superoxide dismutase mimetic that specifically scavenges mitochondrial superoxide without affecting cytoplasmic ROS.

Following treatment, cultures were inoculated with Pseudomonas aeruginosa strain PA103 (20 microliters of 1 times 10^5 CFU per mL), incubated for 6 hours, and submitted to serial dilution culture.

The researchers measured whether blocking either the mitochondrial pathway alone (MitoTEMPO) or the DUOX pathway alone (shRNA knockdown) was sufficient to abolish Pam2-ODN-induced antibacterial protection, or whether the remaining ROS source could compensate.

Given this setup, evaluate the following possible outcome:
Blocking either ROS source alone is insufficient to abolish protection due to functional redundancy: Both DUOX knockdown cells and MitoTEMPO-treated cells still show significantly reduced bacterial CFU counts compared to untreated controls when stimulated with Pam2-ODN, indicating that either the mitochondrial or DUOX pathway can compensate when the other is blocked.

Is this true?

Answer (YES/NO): NO